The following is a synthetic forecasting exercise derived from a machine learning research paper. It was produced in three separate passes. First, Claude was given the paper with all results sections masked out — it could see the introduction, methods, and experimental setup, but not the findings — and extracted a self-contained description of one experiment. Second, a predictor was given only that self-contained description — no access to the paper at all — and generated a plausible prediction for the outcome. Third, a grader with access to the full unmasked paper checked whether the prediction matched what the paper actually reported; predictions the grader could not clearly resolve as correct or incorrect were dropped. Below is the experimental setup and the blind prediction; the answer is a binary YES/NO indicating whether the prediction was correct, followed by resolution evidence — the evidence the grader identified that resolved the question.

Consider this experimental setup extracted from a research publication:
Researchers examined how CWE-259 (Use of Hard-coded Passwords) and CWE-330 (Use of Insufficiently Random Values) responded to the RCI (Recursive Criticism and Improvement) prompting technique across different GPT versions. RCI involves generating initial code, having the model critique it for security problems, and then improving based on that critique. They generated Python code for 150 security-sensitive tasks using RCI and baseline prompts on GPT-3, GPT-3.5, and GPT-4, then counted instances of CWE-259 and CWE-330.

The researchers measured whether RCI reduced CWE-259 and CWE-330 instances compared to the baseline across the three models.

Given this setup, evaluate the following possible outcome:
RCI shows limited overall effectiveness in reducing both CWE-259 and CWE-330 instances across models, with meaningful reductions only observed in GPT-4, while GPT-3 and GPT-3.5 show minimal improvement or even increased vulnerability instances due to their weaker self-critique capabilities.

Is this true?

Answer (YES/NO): NO